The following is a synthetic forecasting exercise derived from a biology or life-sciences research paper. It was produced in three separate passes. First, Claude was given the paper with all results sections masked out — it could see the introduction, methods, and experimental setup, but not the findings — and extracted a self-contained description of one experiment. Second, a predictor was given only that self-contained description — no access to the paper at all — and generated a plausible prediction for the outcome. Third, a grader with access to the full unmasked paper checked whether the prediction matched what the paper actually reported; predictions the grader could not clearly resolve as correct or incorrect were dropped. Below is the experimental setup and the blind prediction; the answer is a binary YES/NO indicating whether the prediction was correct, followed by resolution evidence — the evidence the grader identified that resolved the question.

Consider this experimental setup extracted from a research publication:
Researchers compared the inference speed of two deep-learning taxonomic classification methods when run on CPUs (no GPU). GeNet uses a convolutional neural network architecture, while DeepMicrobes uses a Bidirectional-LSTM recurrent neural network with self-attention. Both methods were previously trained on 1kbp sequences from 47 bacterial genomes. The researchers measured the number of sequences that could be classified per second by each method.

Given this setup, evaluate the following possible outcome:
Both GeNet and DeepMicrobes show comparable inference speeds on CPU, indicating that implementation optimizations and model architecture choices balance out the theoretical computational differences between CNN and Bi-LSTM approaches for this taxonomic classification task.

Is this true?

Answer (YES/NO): NO